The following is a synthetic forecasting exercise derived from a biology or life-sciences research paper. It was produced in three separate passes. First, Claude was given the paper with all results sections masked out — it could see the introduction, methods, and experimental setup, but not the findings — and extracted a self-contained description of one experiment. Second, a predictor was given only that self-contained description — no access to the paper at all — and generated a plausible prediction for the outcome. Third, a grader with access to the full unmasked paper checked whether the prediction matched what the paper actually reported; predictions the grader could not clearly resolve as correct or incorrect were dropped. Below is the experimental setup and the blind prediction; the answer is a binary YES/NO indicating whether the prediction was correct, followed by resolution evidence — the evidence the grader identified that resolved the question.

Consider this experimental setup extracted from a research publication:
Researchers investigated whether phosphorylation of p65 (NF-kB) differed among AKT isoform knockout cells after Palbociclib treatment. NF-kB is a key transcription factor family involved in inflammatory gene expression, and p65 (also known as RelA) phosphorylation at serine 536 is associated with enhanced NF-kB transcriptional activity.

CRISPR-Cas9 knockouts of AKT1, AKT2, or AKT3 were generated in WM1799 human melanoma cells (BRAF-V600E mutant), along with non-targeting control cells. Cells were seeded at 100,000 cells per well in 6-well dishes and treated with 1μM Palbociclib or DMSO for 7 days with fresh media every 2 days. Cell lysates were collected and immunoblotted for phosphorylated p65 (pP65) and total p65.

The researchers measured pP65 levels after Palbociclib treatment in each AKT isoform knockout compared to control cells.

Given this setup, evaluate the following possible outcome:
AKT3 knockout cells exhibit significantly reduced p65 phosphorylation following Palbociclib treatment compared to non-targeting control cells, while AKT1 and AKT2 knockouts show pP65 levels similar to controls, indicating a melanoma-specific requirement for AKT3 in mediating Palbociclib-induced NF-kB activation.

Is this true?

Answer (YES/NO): NO